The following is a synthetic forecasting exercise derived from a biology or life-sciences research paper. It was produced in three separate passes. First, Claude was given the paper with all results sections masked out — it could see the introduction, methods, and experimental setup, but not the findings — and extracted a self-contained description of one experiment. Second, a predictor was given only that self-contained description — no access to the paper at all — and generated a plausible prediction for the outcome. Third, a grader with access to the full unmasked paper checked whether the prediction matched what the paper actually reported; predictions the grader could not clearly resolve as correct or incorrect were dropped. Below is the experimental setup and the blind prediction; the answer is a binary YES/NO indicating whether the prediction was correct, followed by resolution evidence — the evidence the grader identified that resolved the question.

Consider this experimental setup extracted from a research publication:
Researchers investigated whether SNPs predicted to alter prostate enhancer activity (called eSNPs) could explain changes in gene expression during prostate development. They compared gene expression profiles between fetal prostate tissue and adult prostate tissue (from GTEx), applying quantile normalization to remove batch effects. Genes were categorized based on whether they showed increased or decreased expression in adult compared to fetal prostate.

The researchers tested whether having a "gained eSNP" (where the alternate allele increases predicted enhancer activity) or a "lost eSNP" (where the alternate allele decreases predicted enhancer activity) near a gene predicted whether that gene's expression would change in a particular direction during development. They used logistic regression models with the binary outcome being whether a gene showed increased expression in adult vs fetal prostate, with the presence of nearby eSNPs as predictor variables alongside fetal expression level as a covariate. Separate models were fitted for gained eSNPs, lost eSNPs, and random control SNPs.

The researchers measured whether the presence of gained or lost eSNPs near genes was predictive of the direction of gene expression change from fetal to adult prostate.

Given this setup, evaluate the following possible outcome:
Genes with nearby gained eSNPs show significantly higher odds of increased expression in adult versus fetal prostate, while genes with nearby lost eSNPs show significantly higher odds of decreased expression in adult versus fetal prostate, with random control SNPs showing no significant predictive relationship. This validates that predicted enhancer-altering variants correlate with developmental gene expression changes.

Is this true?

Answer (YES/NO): NO